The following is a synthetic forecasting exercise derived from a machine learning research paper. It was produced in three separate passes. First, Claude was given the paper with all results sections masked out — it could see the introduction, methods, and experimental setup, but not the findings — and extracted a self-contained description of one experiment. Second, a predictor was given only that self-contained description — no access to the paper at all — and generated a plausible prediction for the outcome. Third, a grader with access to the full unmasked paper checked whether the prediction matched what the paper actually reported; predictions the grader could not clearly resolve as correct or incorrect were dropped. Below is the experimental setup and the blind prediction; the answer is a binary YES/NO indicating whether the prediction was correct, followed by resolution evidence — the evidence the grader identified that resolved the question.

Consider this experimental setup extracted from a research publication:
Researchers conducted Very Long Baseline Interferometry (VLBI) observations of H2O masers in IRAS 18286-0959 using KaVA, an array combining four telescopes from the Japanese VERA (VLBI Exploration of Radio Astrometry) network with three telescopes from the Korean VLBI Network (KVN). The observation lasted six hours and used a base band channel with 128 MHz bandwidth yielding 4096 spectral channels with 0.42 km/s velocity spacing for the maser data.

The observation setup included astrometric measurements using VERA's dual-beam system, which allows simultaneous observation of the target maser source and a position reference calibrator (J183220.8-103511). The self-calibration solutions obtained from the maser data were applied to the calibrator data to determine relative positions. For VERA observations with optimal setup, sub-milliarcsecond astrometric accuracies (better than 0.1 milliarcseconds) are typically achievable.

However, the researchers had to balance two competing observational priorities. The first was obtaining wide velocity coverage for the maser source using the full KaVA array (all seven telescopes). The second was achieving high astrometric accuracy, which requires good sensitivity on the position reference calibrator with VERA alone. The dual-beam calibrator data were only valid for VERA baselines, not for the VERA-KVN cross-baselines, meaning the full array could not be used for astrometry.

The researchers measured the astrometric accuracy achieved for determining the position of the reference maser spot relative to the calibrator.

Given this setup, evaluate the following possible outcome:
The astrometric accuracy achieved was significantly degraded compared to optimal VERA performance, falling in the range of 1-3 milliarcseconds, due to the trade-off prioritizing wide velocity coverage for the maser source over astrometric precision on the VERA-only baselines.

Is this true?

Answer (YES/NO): NO